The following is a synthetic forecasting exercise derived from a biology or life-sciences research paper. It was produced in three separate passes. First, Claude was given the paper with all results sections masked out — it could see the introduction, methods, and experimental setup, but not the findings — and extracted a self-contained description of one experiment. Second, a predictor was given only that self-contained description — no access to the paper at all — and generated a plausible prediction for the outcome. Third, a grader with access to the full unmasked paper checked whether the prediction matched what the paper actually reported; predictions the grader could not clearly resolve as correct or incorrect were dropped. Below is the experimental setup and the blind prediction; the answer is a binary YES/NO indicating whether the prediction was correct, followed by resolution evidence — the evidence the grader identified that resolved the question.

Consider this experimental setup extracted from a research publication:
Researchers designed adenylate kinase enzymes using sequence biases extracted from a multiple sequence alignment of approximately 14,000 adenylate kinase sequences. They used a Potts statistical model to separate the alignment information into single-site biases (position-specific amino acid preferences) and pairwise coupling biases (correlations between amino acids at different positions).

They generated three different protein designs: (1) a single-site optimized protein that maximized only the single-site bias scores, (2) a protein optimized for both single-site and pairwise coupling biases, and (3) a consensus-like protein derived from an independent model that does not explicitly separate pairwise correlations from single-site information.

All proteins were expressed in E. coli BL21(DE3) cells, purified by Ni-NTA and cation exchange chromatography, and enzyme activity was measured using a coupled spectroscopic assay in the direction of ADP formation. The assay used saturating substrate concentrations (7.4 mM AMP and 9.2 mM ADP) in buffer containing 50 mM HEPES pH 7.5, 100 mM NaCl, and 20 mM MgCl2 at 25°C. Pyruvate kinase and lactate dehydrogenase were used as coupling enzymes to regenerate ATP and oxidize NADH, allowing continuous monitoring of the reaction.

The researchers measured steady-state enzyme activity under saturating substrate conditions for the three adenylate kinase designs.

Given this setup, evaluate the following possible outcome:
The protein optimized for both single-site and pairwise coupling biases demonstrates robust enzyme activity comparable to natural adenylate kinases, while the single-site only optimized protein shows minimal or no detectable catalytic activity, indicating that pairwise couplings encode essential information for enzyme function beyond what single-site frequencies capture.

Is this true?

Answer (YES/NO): NO